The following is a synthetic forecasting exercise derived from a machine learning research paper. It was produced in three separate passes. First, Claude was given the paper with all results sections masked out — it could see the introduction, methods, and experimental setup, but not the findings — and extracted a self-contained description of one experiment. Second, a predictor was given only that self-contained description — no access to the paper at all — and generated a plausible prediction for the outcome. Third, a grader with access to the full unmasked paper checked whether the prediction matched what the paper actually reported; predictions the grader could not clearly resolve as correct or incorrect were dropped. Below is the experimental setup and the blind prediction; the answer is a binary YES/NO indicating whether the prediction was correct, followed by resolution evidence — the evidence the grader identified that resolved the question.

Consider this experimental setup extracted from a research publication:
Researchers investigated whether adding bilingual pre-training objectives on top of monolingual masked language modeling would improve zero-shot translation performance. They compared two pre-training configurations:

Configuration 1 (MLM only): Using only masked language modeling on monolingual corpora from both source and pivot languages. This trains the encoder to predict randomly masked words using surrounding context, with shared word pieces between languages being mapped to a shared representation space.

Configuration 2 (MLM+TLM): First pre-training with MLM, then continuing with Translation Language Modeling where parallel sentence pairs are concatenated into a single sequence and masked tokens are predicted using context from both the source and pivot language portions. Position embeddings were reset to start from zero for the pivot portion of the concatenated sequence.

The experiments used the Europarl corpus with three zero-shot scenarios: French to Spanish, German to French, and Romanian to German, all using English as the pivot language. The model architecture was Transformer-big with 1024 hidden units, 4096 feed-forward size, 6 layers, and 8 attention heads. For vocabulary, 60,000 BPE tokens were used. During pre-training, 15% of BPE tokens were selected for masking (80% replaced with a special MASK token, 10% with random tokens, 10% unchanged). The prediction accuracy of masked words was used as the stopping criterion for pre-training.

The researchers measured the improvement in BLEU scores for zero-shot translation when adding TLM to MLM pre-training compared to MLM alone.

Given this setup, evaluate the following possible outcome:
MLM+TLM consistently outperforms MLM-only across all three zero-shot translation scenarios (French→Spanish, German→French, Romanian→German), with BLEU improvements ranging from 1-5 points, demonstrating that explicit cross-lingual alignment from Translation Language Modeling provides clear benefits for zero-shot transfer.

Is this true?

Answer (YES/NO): NO